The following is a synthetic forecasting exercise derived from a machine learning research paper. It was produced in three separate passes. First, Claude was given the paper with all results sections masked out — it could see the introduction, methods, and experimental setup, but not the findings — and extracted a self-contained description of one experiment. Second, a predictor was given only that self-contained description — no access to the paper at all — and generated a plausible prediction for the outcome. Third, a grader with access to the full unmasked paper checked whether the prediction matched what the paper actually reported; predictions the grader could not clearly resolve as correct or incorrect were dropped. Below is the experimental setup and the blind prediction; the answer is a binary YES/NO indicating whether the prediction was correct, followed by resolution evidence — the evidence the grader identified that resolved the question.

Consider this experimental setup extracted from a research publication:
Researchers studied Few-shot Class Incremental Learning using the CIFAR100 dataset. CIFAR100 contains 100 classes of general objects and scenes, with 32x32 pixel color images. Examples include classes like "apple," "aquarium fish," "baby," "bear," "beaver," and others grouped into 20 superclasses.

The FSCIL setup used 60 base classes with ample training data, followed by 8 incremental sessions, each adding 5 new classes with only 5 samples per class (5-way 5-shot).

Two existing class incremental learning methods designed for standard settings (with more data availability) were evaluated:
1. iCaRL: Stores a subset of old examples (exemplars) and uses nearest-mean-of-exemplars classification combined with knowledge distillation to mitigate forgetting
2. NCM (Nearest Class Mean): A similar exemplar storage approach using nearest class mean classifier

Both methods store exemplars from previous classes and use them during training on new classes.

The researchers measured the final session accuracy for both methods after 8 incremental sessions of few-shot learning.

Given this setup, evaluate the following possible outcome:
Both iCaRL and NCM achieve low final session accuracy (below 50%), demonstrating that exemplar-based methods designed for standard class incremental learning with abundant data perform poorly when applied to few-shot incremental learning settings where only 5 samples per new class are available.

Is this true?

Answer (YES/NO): YES